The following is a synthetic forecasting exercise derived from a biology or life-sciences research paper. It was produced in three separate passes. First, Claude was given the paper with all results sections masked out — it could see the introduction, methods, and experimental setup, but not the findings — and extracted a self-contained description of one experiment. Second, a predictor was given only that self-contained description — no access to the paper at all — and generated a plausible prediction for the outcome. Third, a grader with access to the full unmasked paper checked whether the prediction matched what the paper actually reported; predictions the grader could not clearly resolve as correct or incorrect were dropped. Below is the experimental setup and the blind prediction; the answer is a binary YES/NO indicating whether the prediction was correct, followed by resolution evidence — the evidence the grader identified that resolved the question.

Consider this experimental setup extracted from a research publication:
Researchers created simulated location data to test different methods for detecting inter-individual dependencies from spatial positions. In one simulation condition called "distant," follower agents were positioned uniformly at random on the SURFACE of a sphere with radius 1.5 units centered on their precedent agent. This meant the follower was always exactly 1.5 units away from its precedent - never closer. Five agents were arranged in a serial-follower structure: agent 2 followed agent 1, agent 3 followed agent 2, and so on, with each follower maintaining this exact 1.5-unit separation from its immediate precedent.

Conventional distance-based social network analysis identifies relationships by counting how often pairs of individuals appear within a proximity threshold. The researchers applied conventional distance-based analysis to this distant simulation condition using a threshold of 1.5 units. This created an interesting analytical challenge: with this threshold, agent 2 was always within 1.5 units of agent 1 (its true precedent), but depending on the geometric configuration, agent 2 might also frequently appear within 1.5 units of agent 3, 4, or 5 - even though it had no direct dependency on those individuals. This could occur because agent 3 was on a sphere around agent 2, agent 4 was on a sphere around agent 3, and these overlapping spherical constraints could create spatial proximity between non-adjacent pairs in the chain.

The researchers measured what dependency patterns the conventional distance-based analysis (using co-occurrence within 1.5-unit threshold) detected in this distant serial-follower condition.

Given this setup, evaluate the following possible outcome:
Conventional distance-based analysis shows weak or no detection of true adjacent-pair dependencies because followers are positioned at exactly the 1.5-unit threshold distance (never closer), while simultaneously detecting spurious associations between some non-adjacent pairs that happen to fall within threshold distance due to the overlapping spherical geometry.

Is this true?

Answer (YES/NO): YES